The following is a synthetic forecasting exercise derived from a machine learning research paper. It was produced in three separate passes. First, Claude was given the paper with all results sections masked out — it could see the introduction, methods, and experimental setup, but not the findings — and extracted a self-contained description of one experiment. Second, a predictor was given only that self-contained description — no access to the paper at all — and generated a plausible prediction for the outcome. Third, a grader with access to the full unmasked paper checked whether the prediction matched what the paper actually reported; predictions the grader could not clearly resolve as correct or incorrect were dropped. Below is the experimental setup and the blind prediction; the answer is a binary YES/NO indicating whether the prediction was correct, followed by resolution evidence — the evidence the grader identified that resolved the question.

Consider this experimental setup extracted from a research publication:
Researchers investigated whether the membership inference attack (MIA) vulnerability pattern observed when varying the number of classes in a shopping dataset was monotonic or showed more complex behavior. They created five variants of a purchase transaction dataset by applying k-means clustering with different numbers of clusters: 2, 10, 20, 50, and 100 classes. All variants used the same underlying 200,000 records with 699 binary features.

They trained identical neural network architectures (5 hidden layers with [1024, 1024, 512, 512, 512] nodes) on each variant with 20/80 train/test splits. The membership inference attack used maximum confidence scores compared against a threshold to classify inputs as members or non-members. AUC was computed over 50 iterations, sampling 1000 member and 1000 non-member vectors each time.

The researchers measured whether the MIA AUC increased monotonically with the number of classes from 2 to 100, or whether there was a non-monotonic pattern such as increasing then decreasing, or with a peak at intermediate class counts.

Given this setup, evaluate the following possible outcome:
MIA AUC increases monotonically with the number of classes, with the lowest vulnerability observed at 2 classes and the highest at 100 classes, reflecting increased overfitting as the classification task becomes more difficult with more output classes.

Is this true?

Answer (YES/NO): YES